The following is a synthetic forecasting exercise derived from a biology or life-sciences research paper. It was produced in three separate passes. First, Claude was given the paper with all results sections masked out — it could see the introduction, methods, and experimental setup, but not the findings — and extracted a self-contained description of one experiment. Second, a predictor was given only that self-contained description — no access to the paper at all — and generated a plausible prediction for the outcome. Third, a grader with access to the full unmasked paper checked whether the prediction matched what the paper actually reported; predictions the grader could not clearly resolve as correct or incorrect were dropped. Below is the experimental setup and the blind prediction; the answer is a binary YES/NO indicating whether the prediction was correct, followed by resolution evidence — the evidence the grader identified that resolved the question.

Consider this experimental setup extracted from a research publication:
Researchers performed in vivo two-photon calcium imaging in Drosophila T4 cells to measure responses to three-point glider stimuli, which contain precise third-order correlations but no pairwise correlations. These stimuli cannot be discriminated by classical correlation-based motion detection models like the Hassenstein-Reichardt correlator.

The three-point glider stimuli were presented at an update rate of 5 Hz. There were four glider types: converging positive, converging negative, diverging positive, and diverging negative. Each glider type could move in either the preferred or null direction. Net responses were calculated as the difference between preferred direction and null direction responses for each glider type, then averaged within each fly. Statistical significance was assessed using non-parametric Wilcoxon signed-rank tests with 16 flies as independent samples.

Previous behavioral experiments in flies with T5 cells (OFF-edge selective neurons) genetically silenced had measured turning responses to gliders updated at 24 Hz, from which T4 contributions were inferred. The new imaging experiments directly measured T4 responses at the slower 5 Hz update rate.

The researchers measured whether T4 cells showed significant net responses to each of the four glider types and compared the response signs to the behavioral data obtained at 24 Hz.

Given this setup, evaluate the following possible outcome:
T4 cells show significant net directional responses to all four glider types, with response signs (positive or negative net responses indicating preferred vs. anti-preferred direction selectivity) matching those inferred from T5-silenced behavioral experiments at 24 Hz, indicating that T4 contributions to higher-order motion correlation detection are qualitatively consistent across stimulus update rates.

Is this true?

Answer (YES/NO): YES